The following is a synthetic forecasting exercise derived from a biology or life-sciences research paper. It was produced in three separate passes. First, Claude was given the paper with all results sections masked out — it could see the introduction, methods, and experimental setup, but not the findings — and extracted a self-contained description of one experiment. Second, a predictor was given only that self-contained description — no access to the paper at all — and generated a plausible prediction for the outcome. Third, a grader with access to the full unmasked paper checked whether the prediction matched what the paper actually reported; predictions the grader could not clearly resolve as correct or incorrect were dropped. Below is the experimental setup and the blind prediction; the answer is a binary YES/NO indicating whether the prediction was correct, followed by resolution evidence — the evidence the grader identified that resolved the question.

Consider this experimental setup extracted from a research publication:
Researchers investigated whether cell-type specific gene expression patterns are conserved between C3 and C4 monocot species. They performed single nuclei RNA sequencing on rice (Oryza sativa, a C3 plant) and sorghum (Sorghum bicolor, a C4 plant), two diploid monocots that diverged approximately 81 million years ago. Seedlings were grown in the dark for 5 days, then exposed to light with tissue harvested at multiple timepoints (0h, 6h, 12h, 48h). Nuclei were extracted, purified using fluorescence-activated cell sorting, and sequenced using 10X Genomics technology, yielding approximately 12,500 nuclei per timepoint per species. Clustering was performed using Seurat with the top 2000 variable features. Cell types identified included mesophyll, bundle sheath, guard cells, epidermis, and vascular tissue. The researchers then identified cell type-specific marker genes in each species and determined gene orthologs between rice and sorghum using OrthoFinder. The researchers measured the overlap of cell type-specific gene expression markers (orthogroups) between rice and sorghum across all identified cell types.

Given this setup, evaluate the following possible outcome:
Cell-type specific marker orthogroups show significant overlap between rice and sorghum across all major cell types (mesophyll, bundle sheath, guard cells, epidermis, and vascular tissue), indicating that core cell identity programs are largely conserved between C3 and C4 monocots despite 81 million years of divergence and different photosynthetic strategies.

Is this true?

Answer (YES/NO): NO